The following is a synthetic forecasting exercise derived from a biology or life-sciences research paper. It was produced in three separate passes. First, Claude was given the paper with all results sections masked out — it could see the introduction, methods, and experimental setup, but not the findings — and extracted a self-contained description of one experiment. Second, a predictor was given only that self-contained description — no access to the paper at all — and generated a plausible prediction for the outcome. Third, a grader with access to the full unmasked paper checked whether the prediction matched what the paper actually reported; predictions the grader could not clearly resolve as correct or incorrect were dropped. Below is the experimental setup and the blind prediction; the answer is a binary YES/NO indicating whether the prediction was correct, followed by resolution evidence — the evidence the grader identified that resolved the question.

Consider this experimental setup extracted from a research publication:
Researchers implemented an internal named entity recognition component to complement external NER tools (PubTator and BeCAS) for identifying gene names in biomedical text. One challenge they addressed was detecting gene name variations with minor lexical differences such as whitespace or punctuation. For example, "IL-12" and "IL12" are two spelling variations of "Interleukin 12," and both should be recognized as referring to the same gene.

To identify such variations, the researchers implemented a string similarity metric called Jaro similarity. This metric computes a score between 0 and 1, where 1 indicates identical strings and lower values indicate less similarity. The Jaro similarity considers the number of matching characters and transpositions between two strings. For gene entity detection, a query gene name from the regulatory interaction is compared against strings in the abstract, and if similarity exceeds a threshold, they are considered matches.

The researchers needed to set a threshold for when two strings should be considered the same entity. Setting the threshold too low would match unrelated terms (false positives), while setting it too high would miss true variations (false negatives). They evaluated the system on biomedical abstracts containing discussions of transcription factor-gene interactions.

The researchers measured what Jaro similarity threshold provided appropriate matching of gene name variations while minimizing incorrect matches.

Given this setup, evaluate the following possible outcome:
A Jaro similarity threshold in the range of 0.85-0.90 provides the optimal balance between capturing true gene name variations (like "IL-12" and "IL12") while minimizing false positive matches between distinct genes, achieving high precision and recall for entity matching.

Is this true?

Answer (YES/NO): NO